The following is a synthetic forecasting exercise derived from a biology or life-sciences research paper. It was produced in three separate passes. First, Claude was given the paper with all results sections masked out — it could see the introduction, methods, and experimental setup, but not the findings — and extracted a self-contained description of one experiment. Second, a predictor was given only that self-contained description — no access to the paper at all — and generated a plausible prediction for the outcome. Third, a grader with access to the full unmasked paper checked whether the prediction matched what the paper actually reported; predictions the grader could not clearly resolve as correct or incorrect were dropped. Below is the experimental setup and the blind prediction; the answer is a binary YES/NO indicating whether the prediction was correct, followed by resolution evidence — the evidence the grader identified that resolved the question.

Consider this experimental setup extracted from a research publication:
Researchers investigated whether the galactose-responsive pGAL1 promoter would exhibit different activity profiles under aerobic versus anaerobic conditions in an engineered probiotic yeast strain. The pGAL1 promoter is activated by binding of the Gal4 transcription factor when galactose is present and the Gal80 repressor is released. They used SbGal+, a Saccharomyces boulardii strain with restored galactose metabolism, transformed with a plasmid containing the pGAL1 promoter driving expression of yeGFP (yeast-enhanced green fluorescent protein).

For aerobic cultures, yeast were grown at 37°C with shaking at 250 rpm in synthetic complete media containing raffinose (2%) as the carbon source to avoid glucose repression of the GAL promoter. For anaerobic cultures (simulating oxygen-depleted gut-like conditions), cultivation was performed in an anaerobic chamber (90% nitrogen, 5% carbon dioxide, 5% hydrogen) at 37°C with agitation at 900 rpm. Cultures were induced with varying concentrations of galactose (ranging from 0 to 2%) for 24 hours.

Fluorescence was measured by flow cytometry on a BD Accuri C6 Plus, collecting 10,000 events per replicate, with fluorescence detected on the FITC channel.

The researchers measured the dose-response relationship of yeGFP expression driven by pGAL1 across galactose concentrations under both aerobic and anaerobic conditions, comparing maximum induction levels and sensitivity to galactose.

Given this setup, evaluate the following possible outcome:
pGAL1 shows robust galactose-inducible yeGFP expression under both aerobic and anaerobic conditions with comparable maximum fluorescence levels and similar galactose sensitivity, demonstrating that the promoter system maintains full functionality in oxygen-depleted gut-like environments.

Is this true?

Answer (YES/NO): NO